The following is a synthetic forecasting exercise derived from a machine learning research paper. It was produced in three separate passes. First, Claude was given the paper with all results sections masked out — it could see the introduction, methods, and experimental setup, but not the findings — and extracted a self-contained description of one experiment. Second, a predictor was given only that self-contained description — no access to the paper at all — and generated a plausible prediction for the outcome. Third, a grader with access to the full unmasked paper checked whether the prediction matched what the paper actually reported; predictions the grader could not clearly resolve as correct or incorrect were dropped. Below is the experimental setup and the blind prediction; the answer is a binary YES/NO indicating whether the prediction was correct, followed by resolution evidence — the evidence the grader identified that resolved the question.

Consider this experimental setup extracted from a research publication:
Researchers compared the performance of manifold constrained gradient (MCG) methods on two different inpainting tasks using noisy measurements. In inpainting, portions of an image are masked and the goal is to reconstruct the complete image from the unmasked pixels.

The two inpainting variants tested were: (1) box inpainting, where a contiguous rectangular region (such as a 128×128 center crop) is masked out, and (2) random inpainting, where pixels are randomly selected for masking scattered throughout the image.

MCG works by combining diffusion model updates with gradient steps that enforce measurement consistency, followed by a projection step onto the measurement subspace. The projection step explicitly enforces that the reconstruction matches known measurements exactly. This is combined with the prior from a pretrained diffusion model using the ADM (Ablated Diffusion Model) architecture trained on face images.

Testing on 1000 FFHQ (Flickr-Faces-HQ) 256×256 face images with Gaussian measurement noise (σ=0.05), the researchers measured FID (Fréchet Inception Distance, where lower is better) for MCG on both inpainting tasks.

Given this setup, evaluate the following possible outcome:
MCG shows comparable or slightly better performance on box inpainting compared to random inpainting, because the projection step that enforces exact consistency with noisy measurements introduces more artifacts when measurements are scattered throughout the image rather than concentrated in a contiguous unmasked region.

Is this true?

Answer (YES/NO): NO